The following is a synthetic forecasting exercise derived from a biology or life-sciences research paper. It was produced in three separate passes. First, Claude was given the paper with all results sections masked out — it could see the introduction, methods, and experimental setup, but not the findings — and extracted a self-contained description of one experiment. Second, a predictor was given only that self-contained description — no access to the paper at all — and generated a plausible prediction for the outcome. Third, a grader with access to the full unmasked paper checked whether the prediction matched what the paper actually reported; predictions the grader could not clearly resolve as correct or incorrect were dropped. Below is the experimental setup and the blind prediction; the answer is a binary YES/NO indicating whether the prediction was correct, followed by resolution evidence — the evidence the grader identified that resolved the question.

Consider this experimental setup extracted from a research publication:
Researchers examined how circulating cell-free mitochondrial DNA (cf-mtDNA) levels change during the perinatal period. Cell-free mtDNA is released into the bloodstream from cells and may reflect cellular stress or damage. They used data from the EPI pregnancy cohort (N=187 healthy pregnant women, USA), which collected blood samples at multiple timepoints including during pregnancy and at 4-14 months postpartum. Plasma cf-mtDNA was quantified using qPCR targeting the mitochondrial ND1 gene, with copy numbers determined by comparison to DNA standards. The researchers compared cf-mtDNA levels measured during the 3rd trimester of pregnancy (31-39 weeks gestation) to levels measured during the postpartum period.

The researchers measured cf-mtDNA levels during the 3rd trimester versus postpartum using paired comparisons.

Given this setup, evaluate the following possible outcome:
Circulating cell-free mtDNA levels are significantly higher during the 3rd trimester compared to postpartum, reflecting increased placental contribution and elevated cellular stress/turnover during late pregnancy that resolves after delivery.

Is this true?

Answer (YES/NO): NO